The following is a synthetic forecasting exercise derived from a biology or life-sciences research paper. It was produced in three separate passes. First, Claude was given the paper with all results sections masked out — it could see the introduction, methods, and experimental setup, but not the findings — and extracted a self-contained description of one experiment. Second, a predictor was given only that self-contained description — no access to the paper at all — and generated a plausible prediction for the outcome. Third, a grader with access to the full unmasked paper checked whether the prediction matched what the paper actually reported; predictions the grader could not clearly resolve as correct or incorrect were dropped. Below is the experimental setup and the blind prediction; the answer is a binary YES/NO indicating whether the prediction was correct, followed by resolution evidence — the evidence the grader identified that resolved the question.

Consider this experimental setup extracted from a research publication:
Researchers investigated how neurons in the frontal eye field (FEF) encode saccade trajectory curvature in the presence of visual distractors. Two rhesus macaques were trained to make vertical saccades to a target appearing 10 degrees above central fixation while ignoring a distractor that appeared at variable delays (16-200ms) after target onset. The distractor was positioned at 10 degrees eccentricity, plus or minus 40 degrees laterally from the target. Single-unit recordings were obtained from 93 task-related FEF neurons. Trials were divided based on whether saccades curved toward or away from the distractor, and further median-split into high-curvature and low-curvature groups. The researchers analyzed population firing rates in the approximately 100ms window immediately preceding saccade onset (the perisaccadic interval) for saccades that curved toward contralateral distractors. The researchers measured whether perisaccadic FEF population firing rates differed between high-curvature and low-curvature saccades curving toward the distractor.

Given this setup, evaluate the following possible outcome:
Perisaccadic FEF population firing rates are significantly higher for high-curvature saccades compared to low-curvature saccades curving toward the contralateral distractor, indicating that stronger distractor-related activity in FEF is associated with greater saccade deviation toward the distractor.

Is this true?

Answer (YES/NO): YES